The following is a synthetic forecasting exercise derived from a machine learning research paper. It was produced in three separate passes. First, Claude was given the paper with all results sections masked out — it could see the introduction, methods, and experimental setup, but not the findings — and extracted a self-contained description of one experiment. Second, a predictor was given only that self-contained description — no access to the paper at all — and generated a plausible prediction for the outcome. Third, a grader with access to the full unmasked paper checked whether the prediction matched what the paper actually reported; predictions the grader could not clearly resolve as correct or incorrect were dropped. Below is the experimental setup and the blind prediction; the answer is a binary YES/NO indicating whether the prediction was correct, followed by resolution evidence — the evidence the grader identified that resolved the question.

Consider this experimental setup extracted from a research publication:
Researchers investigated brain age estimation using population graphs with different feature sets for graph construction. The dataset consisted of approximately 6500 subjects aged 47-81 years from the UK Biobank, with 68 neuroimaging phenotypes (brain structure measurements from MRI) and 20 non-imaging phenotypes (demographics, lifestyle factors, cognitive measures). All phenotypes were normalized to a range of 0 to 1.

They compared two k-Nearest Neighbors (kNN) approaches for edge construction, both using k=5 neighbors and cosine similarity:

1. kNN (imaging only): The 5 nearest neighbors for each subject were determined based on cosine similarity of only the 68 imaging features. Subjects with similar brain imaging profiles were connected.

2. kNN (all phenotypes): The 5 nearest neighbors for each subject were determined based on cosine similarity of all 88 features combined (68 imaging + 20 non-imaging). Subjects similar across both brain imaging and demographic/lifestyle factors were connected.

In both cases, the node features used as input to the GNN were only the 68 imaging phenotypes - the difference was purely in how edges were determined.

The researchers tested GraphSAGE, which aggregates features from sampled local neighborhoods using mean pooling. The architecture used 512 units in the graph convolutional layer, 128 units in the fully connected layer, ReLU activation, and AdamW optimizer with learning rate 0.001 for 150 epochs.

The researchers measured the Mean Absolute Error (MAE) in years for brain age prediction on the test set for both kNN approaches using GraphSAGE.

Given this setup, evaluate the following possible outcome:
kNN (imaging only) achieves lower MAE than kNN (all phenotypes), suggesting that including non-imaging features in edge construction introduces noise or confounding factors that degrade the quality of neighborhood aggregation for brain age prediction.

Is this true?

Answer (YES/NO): NO